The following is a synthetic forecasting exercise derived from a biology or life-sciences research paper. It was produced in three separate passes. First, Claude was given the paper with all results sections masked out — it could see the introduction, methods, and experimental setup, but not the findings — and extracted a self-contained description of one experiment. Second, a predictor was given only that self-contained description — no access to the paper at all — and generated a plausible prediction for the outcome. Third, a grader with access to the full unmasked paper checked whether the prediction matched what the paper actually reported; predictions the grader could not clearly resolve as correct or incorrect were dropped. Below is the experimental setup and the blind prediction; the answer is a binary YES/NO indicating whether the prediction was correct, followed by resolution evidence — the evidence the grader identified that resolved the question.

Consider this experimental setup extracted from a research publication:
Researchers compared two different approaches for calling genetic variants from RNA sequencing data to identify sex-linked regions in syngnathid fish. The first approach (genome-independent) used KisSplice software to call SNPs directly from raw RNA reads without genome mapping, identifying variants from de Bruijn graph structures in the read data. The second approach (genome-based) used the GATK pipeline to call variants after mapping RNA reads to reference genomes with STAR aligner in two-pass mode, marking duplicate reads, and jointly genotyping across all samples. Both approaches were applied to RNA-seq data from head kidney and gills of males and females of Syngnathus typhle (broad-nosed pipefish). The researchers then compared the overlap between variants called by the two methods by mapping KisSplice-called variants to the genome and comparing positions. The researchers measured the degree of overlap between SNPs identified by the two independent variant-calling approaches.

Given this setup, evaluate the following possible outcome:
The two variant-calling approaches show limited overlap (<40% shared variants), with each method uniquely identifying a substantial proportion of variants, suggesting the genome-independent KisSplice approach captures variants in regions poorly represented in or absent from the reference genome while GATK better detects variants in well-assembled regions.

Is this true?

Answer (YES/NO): NO